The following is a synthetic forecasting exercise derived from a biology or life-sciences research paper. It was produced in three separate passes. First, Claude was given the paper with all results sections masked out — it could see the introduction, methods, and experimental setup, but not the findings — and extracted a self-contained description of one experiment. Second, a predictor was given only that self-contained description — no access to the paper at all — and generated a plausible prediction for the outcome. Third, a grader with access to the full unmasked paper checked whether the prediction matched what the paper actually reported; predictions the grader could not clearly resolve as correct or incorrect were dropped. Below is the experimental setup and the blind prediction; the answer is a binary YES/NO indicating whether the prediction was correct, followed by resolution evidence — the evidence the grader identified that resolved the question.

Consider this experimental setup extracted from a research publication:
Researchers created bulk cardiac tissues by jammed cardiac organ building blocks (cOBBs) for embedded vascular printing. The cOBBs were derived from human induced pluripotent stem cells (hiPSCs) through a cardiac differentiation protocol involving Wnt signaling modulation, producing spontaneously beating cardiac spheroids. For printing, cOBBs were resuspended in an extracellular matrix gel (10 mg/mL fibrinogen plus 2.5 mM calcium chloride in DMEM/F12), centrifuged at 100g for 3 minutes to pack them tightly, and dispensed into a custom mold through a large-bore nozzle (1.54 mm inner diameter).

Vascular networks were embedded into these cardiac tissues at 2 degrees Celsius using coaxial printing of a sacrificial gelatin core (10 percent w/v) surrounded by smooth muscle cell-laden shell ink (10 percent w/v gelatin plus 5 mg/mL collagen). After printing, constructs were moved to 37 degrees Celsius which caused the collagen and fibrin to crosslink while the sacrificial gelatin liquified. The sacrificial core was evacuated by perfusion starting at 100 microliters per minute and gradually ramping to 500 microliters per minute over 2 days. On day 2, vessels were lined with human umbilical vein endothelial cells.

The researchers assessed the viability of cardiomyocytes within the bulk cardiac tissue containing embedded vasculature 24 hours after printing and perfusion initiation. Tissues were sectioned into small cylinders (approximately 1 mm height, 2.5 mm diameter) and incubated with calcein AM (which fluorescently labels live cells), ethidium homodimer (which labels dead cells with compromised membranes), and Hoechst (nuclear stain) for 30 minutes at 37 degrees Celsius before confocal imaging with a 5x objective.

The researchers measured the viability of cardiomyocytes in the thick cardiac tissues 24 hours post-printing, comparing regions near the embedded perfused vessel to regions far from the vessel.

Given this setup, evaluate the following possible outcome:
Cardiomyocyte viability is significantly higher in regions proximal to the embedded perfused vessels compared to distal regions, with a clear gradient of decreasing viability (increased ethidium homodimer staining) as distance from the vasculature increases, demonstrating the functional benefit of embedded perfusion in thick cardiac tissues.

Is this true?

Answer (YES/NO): NO